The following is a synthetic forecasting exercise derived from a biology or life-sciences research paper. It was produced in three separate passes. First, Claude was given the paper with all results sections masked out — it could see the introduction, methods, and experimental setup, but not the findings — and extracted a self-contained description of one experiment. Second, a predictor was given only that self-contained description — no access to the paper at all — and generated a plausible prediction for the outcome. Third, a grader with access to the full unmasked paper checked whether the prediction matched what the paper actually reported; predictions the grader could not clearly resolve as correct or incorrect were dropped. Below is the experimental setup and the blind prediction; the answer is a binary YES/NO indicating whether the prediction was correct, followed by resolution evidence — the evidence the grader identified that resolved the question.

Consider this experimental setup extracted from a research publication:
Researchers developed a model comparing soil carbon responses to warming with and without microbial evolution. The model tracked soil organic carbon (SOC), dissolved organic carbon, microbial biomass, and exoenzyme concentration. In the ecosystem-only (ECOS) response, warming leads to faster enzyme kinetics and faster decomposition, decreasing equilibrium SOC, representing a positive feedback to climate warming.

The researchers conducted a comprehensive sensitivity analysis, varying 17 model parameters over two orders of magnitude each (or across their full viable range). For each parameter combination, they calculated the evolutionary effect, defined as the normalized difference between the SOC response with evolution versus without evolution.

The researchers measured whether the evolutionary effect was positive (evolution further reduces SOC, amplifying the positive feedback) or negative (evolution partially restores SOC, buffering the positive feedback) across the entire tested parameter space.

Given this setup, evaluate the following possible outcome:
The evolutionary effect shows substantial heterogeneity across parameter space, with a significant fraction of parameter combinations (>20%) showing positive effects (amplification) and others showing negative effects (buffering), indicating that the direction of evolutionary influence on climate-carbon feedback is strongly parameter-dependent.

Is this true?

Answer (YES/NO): NO